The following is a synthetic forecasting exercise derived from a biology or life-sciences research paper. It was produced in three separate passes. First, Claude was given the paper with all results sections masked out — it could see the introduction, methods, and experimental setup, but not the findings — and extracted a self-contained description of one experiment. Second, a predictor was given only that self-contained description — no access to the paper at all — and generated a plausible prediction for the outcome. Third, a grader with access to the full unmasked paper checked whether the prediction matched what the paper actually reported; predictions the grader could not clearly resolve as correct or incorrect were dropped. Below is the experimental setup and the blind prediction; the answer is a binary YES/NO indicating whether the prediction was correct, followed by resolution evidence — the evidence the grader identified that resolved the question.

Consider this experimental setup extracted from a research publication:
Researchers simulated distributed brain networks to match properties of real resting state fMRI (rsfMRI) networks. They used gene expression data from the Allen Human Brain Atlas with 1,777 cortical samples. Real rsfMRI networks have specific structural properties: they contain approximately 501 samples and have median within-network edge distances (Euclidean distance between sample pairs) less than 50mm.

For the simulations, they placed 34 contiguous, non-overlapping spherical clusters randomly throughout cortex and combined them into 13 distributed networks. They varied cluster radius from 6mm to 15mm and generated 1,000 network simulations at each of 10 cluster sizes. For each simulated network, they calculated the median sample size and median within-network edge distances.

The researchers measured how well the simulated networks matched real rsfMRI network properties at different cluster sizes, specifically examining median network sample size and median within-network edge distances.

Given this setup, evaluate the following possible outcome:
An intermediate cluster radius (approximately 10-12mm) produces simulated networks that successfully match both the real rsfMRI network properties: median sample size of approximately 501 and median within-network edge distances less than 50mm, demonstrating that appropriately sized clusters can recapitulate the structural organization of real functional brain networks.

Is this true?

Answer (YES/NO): NO